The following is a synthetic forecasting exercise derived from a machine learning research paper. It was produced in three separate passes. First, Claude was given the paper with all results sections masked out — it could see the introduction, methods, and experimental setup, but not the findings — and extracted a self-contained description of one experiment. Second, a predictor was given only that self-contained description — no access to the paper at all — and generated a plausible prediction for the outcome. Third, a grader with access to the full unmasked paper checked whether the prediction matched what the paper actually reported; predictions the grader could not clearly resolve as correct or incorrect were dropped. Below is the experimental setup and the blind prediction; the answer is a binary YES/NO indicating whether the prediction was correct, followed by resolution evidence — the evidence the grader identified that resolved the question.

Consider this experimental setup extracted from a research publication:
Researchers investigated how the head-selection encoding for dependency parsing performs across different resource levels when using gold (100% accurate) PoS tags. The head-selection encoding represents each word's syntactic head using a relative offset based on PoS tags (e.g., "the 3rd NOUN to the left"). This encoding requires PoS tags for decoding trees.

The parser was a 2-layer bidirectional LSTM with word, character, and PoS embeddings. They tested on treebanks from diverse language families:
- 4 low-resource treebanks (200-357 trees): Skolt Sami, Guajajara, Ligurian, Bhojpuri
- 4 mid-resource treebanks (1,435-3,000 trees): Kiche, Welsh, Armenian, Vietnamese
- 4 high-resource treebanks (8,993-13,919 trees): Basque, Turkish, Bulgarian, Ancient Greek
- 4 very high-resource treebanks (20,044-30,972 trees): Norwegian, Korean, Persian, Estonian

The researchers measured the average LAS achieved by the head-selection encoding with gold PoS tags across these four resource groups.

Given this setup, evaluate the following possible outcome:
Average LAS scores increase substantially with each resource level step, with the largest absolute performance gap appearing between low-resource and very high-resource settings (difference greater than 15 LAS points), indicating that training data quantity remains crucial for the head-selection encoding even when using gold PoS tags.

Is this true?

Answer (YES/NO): NO